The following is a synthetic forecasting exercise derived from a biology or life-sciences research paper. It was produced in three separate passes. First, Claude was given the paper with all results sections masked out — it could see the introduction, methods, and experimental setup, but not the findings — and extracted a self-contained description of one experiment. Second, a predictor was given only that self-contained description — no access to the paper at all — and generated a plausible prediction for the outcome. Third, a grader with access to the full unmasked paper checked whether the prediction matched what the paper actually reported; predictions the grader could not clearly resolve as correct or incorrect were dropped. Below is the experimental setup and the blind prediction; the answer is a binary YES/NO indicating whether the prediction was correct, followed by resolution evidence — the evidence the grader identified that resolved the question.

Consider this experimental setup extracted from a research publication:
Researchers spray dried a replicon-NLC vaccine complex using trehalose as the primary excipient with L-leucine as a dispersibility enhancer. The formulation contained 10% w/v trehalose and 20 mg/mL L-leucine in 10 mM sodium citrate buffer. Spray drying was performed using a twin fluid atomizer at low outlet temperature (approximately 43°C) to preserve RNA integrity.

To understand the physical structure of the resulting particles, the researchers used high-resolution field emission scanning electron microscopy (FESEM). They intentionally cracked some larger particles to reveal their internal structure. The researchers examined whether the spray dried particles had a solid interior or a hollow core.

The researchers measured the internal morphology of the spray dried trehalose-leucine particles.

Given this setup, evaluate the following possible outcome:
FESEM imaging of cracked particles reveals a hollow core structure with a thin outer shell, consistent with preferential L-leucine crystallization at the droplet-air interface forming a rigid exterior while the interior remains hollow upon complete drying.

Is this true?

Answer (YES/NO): NO